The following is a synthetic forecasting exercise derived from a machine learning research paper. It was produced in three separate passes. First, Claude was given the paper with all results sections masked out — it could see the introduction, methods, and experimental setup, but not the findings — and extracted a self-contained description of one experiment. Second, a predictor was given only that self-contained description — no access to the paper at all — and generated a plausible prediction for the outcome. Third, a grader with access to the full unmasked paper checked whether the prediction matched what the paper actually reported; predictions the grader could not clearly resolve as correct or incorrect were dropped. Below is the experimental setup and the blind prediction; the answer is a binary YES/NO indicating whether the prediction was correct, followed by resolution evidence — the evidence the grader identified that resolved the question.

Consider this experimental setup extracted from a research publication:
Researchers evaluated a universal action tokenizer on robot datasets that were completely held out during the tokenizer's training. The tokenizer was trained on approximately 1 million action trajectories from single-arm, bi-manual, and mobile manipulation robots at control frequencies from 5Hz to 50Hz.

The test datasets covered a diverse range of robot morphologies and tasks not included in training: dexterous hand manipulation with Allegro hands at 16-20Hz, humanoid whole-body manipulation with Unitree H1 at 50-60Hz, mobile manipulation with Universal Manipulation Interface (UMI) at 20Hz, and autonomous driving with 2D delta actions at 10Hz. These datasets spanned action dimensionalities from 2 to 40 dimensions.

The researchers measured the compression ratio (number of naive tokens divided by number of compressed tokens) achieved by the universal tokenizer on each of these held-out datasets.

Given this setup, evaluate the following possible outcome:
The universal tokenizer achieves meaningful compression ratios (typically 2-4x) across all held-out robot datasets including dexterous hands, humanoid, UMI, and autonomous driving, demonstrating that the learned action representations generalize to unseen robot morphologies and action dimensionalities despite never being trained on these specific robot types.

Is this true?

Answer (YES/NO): YES